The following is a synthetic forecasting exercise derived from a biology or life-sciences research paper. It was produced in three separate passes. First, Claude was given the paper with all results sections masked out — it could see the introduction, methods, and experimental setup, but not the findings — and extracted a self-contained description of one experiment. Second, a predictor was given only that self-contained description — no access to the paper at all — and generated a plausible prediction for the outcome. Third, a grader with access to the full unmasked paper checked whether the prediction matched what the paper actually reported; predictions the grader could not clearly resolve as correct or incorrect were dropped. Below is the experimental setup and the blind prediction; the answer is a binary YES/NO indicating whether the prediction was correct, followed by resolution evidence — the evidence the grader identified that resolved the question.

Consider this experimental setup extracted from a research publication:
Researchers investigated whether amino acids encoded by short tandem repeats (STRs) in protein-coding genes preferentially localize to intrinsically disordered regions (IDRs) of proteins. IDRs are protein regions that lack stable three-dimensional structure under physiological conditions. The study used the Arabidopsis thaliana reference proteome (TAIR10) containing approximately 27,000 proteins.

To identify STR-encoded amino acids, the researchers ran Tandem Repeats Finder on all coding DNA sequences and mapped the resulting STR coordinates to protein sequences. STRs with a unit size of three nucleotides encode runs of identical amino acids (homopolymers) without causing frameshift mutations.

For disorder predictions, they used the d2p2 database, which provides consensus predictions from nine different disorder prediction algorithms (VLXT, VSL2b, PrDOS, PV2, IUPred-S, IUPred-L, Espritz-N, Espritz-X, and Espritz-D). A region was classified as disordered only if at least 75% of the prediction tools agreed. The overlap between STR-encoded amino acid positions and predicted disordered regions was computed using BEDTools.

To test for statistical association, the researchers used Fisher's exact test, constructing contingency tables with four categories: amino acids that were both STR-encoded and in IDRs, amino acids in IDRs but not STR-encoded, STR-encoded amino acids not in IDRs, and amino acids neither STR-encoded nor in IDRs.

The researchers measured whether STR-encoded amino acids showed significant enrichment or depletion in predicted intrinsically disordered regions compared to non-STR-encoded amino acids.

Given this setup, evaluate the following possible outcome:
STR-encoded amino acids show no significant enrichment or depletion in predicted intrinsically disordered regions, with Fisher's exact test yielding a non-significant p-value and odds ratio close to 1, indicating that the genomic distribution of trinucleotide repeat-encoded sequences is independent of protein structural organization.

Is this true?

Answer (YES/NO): NO